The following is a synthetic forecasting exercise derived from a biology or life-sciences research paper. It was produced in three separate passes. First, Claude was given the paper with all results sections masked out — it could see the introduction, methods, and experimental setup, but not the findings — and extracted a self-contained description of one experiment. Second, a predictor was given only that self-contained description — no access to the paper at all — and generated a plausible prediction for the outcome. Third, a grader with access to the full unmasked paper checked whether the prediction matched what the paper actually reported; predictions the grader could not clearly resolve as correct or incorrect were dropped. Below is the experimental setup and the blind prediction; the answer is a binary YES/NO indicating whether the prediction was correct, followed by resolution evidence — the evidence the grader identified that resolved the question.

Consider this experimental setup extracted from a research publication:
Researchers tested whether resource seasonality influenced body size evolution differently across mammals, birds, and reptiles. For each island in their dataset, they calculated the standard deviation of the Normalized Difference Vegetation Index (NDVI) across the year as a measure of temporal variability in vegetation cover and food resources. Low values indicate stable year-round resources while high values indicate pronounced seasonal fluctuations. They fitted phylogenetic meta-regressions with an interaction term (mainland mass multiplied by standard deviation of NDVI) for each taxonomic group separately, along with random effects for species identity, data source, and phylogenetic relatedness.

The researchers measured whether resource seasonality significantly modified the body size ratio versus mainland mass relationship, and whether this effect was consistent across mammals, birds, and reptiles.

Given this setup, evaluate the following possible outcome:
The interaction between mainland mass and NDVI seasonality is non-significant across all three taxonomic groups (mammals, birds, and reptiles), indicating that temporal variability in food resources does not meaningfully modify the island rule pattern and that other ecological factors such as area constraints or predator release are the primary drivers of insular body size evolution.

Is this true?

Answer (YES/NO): NO